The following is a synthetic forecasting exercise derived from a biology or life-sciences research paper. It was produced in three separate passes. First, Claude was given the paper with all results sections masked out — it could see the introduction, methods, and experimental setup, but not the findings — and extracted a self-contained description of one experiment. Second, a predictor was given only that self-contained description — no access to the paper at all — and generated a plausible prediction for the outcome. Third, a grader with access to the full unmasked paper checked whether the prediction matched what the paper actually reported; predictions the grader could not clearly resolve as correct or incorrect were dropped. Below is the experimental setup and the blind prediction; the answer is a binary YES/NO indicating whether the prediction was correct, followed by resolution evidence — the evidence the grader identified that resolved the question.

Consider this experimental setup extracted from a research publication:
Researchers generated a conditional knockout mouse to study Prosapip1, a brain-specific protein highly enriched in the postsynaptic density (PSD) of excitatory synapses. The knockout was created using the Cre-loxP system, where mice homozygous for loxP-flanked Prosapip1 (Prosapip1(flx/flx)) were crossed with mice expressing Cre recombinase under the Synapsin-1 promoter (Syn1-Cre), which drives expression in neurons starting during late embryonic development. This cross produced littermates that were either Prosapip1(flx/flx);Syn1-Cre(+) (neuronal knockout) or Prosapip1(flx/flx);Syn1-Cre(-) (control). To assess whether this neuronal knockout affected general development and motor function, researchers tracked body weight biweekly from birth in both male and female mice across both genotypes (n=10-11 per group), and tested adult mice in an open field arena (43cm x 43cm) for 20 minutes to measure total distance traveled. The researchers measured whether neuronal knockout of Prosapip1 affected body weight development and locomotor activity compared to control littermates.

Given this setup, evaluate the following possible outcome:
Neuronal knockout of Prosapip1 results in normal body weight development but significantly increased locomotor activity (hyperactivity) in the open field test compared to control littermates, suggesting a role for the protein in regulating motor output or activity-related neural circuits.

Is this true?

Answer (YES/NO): NO